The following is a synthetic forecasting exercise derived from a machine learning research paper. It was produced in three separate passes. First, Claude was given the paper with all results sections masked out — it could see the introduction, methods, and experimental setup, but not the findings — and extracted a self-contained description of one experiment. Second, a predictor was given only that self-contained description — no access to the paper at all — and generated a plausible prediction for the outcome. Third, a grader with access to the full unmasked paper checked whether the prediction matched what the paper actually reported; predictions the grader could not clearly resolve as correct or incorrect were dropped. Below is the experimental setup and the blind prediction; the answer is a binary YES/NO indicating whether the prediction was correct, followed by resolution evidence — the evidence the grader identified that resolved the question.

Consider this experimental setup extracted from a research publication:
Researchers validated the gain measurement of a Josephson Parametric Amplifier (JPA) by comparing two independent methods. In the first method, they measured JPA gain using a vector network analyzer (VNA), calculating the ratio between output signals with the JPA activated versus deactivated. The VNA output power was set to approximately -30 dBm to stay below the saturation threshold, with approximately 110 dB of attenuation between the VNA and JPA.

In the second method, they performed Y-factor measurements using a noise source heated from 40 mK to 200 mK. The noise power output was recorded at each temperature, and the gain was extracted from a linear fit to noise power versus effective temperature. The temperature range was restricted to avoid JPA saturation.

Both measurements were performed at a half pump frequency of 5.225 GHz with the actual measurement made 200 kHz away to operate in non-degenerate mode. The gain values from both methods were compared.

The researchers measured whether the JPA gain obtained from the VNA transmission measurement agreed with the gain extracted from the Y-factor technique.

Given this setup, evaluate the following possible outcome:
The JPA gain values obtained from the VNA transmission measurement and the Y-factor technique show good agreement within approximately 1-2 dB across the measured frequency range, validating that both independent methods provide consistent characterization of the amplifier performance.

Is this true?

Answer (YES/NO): YES